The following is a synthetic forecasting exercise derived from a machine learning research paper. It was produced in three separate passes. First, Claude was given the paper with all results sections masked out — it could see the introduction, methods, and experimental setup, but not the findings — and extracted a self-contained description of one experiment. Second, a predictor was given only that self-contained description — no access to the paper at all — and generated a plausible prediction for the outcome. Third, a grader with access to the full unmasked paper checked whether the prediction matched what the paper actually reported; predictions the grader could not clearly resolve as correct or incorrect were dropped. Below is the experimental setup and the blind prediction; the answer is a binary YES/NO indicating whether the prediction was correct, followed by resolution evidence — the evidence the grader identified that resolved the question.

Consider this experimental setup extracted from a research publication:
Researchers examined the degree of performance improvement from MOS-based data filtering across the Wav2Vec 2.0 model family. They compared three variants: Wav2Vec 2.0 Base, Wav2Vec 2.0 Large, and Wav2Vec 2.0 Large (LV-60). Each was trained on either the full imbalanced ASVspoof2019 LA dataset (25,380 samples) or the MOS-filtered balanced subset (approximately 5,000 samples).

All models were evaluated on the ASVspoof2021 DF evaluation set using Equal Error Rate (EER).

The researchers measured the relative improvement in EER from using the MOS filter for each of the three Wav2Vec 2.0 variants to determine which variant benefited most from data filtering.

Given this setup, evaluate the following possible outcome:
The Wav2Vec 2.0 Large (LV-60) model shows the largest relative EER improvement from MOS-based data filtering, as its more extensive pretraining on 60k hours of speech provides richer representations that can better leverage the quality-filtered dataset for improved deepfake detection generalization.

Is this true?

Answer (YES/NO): NO